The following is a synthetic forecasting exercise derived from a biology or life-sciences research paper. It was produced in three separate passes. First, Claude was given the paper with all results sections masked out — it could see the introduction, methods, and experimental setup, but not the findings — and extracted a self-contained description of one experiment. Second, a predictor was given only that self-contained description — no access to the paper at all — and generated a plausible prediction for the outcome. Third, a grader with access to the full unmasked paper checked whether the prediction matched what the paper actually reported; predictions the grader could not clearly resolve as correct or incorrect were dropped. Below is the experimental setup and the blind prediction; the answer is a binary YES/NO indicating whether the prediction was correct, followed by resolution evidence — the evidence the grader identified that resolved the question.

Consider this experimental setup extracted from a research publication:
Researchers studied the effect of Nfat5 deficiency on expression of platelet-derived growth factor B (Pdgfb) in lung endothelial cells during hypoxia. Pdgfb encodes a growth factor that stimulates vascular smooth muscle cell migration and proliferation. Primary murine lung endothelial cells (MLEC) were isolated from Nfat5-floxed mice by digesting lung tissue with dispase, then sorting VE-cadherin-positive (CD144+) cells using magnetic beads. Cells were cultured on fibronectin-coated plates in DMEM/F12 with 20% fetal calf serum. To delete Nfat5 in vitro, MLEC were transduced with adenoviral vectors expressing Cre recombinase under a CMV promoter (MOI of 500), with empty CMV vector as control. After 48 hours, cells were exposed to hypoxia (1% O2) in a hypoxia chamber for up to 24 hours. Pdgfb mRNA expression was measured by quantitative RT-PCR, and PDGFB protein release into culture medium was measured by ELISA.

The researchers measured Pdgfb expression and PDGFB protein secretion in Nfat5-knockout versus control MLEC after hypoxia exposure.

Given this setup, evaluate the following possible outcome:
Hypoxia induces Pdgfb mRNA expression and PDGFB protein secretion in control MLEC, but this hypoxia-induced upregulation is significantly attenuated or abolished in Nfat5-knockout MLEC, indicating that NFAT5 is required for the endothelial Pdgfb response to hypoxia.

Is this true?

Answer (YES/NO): NO